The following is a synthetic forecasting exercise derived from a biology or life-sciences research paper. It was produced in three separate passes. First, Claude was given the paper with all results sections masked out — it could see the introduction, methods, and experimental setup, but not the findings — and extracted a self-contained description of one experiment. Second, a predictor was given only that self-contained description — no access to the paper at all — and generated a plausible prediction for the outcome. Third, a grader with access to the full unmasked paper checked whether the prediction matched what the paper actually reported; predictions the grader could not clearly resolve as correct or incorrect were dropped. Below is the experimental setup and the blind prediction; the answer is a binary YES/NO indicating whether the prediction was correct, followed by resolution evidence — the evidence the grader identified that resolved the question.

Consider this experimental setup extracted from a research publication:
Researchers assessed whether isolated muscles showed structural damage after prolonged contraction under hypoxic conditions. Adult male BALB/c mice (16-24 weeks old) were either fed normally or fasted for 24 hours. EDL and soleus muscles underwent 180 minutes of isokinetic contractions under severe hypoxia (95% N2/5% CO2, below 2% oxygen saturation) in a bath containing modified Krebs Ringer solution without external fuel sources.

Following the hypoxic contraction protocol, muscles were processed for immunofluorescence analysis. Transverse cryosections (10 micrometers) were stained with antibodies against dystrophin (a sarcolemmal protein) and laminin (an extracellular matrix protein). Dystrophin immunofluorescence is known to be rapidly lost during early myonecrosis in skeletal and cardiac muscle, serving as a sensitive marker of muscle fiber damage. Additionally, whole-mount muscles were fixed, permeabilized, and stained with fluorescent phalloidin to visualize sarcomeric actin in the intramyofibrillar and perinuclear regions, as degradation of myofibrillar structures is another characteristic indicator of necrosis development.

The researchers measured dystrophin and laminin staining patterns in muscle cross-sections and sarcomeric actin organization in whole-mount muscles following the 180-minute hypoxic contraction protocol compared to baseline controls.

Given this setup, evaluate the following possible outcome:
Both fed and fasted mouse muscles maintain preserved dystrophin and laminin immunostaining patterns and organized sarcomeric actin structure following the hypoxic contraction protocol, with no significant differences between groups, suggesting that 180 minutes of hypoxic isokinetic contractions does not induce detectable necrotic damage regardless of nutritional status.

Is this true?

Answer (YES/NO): YES